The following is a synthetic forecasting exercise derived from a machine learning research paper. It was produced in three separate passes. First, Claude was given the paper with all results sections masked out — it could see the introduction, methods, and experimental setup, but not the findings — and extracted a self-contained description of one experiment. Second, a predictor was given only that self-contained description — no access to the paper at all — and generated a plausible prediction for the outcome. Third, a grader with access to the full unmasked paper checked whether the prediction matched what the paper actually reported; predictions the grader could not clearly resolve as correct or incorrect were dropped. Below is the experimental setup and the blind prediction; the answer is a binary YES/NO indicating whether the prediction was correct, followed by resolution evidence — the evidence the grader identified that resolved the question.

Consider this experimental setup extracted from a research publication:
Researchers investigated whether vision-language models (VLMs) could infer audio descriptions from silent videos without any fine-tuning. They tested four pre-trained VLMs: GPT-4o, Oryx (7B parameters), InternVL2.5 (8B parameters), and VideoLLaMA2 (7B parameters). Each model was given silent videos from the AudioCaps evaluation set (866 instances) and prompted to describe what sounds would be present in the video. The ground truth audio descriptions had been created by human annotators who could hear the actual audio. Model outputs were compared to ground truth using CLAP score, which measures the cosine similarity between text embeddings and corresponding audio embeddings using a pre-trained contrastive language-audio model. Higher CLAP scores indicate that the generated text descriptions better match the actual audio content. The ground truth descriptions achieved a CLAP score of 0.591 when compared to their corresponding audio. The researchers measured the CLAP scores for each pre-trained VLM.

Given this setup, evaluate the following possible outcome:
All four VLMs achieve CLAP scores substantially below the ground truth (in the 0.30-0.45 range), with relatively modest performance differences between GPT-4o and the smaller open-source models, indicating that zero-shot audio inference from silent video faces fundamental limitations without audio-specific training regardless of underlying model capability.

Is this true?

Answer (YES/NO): NO